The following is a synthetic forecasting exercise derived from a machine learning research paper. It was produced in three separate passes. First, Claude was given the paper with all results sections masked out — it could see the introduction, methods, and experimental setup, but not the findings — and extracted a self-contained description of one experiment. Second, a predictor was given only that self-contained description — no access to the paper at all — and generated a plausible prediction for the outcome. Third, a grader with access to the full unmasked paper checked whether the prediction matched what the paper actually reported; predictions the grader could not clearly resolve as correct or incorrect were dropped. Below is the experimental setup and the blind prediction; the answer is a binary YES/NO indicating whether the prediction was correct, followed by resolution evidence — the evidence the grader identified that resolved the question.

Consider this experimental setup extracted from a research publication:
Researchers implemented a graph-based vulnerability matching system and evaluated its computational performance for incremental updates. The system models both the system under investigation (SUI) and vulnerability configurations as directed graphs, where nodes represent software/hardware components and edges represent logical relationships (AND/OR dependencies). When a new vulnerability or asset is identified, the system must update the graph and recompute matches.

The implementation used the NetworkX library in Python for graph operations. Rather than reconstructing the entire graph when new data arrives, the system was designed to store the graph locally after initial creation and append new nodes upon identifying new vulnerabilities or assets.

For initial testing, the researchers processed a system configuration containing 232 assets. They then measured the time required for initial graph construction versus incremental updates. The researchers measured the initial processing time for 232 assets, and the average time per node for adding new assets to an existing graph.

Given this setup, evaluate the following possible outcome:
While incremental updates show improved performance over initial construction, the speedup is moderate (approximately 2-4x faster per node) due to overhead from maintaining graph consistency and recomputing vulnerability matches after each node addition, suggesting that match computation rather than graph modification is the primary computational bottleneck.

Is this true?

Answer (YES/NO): NO